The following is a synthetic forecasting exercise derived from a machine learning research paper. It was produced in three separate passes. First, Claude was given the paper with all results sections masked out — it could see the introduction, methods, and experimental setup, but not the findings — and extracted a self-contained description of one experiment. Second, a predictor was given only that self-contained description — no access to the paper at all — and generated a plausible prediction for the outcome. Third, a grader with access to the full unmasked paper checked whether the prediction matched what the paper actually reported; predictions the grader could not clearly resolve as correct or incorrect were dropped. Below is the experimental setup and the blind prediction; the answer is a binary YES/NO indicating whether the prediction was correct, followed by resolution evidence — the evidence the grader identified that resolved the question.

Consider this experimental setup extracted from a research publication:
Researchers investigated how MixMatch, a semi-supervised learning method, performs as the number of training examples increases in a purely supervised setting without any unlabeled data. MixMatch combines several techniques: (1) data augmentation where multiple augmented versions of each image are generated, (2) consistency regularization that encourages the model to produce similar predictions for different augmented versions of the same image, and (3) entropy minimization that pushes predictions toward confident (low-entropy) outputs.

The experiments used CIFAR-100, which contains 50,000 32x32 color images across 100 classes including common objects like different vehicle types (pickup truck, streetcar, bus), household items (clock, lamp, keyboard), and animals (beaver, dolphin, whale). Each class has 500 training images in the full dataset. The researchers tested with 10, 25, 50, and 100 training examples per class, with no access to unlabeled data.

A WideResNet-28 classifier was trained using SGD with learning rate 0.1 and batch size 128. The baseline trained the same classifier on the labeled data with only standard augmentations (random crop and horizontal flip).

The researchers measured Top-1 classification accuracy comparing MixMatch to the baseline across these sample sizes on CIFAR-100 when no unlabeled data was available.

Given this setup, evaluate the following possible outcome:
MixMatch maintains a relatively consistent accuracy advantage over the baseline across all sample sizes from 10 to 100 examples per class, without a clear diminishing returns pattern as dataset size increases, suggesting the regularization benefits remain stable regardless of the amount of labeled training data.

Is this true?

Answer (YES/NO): NO